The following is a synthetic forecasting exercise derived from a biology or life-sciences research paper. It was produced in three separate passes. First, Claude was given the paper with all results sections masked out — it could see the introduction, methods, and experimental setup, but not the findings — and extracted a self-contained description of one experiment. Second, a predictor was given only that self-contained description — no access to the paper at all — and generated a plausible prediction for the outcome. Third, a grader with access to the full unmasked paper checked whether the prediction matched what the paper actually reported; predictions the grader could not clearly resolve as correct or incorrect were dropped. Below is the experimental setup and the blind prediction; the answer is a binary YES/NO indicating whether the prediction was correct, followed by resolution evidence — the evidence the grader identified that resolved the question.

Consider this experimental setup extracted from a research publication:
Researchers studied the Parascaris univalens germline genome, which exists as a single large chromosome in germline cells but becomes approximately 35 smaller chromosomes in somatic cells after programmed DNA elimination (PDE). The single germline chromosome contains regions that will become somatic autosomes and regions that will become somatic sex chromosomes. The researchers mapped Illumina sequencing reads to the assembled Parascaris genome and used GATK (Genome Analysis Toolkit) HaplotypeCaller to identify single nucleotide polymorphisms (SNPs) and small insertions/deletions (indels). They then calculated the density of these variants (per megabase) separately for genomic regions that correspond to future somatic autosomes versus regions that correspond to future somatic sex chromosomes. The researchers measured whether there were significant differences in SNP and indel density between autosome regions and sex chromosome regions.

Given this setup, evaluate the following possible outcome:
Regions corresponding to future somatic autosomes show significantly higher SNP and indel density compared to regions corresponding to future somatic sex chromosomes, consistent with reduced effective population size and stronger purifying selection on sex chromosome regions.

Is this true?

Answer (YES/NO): YES